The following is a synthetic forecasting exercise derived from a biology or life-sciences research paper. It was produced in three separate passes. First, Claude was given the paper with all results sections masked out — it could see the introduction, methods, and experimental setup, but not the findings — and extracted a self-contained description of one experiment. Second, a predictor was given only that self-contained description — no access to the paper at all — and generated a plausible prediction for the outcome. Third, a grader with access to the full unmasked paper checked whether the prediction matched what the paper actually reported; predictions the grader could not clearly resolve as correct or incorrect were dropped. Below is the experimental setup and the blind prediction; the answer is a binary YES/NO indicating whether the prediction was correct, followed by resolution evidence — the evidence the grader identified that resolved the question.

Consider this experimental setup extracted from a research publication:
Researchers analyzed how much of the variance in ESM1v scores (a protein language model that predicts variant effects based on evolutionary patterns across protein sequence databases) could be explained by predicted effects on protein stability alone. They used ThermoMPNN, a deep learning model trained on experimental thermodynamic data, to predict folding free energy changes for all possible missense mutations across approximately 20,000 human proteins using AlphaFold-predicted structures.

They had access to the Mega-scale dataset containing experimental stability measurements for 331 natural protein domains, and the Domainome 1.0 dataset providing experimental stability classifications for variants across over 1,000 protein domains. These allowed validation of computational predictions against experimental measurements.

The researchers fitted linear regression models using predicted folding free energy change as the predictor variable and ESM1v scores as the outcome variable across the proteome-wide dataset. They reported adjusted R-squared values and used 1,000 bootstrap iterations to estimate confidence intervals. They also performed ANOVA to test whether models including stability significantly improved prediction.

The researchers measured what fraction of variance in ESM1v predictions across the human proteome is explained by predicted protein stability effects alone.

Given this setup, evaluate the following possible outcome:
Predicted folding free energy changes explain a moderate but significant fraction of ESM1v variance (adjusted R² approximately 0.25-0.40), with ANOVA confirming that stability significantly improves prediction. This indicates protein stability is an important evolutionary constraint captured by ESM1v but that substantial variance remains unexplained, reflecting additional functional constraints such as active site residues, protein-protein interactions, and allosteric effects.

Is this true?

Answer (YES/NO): NO